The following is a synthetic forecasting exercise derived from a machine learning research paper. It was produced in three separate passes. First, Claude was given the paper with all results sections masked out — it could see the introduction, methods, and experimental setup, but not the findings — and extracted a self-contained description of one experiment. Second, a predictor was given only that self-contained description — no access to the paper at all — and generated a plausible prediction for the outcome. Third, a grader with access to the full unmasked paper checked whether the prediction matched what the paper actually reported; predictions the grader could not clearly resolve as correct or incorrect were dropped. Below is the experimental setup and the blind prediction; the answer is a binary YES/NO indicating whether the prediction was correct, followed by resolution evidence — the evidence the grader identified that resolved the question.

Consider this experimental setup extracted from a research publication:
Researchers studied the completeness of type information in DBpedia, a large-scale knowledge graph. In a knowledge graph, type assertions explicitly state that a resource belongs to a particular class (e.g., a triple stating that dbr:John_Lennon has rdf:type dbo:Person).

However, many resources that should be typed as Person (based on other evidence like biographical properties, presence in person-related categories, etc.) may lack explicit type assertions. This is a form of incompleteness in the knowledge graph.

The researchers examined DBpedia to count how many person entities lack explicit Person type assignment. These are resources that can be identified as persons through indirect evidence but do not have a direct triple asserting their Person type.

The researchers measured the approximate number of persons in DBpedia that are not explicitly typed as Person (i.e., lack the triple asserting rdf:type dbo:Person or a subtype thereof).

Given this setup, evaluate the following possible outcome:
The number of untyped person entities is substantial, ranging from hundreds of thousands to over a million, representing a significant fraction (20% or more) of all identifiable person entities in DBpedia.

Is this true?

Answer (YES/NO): YES